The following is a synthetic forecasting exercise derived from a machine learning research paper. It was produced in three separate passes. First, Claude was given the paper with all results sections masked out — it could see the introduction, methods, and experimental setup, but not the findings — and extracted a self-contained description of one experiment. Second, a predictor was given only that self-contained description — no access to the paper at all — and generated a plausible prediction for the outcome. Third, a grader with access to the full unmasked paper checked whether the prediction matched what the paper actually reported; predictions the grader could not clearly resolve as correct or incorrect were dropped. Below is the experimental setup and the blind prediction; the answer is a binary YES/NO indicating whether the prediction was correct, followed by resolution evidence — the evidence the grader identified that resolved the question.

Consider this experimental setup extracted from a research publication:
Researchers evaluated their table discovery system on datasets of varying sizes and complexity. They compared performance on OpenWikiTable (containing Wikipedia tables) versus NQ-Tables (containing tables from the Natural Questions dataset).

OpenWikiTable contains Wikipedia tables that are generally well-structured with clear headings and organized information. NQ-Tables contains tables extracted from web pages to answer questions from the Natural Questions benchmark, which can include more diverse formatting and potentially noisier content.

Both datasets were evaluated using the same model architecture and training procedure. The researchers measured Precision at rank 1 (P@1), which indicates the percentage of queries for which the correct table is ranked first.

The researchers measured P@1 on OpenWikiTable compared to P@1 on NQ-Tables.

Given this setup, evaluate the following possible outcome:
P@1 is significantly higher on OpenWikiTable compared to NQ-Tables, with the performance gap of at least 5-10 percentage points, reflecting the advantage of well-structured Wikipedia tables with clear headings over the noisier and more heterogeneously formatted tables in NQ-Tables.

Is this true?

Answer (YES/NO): YES